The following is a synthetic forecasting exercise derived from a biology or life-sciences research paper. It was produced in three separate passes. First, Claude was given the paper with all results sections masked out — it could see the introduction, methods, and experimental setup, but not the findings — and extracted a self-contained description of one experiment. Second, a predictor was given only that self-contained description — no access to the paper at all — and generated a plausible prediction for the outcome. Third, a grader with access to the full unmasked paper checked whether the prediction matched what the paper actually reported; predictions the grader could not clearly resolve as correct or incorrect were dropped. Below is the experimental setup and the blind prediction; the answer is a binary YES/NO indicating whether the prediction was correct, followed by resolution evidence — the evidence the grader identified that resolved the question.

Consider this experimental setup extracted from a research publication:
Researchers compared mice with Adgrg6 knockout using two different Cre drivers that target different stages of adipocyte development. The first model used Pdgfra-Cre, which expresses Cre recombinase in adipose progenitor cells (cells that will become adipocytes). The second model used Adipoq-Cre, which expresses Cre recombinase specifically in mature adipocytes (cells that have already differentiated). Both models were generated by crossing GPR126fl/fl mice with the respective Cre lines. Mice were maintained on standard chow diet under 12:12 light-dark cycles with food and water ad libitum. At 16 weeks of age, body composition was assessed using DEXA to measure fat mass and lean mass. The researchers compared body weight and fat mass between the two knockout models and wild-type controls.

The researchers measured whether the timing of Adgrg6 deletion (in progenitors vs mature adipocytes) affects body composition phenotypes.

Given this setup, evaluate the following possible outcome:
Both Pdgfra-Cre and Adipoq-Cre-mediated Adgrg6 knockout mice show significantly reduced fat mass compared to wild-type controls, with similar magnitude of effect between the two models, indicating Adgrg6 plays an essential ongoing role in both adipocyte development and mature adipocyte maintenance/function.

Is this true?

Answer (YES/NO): NO